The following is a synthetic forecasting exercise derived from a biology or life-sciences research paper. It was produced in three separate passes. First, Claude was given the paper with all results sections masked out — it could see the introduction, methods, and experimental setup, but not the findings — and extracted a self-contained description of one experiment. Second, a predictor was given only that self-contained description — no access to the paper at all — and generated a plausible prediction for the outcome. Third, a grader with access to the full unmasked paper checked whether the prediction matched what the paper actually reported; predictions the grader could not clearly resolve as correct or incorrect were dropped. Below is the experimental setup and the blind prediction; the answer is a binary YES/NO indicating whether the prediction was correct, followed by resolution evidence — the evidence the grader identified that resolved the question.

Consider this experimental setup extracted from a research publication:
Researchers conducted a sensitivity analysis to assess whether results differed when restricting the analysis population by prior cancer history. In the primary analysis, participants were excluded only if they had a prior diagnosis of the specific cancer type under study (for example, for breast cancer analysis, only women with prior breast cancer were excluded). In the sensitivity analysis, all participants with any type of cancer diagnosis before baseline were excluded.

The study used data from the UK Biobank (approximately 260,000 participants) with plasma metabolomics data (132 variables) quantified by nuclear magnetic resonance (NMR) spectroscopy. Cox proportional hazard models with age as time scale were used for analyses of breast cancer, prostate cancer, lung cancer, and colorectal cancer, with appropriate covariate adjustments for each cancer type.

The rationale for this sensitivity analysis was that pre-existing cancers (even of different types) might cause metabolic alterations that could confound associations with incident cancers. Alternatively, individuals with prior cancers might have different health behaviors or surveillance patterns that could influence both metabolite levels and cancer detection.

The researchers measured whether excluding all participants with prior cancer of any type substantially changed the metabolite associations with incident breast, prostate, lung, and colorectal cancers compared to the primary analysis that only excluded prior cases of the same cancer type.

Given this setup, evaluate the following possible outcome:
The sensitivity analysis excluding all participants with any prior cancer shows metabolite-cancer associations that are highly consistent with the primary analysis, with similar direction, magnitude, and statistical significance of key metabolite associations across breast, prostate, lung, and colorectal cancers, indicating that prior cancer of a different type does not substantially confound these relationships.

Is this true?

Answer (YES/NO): YES